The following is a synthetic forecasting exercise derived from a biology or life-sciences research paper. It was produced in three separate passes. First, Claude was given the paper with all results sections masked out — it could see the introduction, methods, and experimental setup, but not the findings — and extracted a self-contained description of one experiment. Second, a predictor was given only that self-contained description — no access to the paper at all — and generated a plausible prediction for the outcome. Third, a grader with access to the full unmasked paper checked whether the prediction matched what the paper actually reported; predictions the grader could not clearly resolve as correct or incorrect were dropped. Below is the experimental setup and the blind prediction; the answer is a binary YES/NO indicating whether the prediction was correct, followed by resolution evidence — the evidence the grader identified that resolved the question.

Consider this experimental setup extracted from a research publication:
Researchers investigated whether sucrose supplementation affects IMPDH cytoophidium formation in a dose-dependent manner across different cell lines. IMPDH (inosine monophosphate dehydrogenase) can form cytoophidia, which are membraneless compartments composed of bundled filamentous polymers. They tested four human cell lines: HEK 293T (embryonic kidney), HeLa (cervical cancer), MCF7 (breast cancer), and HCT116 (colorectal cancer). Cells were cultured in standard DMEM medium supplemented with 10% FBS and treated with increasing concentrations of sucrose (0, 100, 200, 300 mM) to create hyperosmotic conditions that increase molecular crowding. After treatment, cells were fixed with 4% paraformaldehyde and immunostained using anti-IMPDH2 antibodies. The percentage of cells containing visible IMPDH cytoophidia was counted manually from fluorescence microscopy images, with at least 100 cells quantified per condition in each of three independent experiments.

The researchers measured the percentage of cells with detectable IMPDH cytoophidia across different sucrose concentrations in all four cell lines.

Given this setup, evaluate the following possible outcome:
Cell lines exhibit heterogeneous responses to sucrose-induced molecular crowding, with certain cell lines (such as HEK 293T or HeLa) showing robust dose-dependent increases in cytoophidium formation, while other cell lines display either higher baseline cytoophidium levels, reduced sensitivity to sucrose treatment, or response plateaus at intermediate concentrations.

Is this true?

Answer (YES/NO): NO